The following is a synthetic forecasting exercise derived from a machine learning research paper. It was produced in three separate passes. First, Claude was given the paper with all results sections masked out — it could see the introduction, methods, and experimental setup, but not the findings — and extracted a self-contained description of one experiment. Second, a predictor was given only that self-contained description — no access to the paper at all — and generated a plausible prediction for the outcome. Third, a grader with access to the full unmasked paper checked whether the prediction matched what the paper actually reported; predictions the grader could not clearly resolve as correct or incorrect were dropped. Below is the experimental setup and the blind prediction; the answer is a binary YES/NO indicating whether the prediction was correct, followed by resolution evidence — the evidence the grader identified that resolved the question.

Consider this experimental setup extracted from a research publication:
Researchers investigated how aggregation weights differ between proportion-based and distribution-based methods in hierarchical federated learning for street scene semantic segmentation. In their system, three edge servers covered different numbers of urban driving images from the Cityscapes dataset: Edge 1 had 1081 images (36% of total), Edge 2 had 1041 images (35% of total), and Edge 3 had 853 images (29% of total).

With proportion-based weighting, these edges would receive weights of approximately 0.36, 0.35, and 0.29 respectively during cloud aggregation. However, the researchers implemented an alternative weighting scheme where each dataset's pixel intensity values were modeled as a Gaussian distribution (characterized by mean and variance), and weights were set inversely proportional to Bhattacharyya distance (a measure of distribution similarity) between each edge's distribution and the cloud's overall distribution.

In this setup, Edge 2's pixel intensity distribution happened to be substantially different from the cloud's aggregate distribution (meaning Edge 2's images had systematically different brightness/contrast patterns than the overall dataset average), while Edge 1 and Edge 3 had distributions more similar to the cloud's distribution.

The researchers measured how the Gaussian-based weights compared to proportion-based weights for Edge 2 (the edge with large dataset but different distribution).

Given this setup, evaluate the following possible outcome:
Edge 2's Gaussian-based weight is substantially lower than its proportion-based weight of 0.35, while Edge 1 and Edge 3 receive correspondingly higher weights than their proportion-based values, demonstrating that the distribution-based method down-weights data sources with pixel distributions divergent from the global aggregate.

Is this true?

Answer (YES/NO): YES